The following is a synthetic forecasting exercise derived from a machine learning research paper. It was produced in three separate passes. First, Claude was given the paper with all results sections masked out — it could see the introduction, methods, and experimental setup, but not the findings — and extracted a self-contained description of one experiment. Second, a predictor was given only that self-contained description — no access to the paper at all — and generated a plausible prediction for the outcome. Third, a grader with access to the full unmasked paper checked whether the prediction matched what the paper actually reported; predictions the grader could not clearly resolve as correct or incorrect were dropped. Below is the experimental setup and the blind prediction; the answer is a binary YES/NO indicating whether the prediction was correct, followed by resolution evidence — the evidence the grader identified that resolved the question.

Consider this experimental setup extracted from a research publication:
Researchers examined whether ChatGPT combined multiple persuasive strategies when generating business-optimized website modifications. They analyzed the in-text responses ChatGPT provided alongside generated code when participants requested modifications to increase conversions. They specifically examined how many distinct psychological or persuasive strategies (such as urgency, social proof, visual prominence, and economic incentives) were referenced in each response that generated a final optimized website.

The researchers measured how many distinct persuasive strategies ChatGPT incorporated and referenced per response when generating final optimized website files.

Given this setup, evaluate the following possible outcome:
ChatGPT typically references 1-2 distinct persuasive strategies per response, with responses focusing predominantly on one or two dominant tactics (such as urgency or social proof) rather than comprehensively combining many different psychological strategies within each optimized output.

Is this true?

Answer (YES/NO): NO